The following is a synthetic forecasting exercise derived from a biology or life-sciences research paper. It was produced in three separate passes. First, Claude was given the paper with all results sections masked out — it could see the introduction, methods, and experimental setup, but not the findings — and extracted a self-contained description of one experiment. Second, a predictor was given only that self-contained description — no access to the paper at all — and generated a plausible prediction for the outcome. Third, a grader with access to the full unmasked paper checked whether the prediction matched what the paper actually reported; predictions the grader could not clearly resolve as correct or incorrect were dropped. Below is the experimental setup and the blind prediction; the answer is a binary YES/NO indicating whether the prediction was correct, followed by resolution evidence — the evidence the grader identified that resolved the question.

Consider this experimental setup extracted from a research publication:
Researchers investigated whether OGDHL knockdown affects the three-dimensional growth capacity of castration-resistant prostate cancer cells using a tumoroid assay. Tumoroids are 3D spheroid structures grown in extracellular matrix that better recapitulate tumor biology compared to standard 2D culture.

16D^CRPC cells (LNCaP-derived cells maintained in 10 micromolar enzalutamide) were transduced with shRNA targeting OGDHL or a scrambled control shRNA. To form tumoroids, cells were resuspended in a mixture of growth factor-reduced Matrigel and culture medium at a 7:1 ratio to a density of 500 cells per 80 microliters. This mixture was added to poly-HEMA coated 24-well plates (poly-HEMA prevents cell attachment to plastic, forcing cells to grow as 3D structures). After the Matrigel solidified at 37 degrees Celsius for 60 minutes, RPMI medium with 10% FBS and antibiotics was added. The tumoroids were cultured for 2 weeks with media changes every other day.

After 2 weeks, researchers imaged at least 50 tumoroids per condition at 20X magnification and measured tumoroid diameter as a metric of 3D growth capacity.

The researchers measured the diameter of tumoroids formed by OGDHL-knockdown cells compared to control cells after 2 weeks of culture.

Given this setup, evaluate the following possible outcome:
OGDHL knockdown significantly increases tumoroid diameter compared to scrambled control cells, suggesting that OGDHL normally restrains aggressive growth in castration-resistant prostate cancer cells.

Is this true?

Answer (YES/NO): NO